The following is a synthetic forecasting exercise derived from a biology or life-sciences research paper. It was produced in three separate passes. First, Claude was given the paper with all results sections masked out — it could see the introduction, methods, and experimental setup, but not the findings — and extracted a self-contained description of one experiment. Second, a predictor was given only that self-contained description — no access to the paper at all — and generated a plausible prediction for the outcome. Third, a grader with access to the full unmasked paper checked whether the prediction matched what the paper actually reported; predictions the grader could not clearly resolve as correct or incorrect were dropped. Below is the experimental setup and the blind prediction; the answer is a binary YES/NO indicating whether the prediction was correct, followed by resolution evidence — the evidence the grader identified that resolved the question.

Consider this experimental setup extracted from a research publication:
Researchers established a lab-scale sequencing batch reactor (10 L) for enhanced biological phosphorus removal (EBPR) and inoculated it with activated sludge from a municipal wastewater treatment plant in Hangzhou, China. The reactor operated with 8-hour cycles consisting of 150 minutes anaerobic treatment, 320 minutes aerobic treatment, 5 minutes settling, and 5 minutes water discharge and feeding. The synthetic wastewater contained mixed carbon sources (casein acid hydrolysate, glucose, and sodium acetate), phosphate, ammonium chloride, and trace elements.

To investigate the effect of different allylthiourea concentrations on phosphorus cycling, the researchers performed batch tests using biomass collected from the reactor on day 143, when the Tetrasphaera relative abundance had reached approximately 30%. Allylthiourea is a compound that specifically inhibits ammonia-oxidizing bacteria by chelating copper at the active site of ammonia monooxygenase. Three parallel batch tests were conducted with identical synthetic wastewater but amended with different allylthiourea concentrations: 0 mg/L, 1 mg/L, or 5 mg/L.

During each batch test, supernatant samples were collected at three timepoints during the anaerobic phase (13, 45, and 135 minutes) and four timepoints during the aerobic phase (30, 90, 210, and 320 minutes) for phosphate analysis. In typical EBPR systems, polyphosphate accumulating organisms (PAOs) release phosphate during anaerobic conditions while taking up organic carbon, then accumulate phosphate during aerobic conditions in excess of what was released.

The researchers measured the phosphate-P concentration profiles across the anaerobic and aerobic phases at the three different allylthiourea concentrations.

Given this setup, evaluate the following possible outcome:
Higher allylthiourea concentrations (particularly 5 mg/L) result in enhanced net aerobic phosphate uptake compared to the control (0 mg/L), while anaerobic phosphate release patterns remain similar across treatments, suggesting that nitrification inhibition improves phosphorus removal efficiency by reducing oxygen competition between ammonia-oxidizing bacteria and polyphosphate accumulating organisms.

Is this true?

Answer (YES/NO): NO